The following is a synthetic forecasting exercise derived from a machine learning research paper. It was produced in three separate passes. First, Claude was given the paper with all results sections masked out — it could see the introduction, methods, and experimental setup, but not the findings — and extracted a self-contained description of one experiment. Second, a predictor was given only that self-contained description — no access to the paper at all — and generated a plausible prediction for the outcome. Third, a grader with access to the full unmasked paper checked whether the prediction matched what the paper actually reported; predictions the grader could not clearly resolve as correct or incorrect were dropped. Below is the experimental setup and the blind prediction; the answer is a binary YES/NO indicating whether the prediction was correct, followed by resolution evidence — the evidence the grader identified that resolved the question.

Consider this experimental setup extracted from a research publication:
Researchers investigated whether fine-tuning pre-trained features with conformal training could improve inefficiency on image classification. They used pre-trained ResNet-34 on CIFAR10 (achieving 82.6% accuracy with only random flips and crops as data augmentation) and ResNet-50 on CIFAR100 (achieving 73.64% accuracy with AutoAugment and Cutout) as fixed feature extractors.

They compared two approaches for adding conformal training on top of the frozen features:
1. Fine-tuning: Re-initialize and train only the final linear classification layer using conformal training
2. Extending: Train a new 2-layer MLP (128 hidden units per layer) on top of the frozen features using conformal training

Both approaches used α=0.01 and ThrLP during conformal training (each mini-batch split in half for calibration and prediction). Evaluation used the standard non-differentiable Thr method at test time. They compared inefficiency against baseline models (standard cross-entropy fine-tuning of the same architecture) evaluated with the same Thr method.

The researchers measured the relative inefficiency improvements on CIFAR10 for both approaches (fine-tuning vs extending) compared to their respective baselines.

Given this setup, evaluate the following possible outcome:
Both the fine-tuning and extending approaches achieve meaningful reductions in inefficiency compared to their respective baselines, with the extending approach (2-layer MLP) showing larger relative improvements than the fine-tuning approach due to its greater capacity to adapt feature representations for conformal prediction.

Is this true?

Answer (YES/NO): NO